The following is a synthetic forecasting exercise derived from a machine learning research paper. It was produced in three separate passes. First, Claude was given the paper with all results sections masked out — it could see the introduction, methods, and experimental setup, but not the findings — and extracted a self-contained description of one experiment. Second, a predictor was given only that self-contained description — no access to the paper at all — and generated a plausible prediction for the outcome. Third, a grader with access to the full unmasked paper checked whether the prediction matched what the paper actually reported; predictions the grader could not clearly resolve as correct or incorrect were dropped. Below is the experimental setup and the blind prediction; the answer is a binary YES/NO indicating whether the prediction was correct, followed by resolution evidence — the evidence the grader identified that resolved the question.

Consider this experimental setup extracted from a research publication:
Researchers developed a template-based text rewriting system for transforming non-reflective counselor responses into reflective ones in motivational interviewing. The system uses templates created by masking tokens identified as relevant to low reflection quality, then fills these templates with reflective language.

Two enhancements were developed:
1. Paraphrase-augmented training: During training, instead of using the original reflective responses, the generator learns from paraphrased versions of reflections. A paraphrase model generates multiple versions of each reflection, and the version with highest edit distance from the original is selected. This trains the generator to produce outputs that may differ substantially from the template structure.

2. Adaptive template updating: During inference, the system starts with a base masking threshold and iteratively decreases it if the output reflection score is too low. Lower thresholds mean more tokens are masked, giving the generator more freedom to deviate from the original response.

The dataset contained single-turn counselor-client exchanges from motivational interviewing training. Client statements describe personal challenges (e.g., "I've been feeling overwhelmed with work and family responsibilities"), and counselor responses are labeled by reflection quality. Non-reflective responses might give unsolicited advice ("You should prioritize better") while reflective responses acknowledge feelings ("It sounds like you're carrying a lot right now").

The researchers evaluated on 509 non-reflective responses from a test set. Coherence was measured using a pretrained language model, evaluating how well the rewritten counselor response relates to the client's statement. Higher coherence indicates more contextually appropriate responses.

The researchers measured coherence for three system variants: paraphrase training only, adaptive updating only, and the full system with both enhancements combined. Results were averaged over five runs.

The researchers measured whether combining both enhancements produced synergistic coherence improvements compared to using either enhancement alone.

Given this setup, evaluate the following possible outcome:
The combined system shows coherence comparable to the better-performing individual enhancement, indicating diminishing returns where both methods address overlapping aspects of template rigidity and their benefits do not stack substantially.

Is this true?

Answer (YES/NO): NO